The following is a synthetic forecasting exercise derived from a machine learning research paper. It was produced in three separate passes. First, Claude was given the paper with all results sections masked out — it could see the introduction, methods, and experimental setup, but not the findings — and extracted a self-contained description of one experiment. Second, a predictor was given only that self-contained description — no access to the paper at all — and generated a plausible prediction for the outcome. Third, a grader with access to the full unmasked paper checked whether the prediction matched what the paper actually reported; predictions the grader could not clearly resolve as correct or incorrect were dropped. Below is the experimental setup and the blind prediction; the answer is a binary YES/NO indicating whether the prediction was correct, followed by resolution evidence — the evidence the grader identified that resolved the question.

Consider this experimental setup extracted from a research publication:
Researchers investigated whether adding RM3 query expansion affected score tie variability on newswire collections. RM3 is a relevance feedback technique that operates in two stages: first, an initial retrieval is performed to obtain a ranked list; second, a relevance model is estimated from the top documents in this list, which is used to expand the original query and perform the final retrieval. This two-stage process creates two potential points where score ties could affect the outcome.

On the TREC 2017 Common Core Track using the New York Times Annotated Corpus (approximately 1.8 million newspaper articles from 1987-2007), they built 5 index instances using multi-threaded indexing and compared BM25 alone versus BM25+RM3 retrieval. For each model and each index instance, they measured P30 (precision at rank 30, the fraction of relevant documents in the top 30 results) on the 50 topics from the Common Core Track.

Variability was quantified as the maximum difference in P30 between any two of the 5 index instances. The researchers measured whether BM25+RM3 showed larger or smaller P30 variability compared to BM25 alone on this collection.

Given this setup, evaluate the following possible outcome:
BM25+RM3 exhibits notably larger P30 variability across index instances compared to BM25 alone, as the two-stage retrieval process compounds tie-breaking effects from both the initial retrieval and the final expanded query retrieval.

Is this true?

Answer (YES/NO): YES